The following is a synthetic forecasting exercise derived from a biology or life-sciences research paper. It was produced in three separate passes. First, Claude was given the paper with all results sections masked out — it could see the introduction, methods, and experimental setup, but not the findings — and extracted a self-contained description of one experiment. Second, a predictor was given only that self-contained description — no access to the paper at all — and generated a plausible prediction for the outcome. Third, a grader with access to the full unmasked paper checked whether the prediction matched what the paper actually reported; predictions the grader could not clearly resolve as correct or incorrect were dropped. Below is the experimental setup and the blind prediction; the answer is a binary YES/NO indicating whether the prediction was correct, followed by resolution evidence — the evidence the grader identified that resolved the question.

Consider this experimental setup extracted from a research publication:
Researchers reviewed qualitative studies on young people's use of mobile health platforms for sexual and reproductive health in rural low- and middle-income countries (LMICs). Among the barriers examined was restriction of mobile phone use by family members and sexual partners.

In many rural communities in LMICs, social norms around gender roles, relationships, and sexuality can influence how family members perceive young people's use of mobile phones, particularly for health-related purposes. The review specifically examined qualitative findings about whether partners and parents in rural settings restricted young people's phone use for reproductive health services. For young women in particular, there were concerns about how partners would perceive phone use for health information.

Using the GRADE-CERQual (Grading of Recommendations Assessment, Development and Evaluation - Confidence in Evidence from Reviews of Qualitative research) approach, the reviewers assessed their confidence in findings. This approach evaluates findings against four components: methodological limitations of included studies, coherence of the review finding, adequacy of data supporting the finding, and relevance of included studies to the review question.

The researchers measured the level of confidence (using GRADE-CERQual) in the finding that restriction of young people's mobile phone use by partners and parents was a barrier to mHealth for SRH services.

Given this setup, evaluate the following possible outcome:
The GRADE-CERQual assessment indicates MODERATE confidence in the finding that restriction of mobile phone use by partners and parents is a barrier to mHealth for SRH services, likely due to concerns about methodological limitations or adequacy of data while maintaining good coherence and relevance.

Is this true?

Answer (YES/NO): YES